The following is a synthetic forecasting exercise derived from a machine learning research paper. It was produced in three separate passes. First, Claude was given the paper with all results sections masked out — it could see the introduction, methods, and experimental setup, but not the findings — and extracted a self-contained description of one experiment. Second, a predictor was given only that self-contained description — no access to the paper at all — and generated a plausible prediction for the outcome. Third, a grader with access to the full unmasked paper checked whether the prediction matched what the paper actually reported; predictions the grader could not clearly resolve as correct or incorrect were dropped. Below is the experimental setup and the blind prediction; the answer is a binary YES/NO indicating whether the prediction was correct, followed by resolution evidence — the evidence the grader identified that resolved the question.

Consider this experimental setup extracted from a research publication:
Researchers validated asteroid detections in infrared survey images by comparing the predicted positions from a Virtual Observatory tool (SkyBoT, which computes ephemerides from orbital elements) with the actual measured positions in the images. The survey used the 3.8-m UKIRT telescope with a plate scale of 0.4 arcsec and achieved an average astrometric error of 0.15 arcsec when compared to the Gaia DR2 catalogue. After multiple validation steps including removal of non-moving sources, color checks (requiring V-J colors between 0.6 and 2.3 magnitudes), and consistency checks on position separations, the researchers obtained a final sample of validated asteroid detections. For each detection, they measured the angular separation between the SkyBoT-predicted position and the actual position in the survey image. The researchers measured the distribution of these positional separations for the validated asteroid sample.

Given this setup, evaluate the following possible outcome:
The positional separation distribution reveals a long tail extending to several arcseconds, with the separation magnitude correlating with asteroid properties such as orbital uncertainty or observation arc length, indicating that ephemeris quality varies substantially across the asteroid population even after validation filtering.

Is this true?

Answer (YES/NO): NO